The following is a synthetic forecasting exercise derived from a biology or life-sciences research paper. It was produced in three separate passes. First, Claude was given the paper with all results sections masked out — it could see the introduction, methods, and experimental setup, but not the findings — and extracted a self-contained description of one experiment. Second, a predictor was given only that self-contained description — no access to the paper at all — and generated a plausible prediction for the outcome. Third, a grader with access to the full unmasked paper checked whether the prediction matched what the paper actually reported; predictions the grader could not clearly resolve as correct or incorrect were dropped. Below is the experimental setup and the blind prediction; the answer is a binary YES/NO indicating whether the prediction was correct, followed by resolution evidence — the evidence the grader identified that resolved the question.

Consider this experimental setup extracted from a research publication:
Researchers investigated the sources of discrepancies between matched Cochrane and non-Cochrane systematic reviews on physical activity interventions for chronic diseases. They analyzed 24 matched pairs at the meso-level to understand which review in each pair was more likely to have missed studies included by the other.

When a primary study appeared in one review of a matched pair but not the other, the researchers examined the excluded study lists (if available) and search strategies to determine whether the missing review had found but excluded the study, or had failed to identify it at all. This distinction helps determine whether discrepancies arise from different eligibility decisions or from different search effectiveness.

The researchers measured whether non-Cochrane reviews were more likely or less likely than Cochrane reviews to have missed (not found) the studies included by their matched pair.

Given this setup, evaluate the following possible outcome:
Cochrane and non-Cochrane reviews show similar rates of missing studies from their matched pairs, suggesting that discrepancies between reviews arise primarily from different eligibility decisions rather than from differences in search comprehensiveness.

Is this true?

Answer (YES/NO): NO